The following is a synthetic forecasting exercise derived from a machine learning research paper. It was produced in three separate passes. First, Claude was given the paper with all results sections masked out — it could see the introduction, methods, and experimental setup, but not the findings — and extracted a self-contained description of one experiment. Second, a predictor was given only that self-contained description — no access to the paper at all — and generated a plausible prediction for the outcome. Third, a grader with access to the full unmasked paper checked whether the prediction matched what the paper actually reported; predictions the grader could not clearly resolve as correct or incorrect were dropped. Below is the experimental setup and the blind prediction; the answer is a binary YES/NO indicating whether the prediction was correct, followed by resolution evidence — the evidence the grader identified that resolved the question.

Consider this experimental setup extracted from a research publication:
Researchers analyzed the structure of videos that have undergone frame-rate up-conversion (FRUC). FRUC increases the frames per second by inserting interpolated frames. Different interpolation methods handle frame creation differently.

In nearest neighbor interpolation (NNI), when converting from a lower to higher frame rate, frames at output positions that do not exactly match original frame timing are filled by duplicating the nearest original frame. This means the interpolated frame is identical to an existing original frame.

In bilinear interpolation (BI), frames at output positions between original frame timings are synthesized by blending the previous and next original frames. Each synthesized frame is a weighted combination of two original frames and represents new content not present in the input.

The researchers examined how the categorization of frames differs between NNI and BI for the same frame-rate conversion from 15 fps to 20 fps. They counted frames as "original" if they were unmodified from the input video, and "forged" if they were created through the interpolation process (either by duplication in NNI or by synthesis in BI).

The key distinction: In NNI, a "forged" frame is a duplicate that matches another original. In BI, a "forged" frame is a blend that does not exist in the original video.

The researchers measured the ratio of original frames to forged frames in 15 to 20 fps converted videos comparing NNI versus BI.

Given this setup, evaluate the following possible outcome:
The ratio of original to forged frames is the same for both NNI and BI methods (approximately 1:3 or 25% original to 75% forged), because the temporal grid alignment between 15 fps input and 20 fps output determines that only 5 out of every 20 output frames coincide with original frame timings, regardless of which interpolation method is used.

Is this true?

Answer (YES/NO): NO